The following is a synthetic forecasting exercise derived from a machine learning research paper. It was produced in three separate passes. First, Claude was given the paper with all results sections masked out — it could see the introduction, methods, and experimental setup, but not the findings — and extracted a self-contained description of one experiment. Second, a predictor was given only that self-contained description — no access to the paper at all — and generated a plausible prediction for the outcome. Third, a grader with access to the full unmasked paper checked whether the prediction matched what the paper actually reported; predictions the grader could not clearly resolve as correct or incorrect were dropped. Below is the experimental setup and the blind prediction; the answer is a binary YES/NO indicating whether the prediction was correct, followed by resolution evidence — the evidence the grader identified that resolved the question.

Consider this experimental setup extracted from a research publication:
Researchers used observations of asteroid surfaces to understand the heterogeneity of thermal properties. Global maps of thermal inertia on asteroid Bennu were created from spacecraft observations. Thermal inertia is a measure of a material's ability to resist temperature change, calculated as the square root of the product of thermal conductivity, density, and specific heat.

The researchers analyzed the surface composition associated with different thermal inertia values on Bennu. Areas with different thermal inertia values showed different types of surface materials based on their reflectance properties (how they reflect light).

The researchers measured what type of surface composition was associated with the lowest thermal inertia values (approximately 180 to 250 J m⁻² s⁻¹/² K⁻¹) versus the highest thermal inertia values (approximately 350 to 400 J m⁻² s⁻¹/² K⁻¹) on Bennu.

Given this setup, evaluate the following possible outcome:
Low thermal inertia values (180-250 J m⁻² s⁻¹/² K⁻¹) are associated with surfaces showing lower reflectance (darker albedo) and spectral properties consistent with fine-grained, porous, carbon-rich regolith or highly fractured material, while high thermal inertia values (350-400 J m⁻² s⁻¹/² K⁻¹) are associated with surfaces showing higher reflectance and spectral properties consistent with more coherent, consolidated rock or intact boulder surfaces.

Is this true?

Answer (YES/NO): NO